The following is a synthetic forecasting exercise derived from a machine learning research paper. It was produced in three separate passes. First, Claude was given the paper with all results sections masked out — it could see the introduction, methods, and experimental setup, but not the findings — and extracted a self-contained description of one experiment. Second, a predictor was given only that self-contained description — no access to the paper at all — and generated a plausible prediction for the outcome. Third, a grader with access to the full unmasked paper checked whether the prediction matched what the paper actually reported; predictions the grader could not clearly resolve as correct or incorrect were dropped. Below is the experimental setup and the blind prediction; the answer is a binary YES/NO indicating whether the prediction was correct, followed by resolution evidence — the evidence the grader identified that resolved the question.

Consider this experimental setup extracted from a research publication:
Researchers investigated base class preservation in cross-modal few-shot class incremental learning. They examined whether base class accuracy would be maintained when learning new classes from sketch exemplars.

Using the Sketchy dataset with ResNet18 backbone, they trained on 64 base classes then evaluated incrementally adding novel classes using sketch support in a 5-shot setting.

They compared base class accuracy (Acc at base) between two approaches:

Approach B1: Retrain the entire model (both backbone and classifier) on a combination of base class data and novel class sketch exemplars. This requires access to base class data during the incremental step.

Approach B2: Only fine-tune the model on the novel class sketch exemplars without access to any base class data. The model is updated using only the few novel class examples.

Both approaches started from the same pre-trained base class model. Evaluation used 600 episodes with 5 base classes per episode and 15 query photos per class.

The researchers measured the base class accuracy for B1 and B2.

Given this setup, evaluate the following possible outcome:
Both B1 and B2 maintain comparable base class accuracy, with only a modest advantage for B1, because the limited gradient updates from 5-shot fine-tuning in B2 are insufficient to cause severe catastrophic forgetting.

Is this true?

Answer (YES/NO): NO